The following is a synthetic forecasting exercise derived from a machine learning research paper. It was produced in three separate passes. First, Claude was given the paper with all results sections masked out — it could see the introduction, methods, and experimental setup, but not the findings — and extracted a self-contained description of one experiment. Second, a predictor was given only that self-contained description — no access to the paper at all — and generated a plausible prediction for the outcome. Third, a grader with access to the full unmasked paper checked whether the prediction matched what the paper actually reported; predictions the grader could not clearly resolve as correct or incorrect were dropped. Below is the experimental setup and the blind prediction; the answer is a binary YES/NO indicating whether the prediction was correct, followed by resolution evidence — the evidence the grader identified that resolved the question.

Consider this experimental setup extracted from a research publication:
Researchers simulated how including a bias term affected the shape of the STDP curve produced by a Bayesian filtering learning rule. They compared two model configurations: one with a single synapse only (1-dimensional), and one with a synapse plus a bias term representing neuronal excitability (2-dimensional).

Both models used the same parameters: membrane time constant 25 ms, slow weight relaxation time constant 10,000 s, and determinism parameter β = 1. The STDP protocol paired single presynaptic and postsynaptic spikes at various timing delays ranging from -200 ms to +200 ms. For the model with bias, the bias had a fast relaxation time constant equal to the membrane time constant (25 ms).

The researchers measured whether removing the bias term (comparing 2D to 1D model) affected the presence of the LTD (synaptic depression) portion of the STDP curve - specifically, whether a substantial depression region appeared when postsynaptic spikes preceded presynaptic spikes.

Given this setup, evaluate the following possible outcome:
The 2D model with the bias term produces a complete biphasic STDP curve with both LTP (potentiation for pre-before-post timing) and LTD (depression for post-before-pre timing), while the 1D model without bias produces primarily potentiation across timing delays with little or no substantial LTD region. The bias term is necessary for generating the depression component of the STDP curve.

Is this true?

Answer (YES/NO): YES